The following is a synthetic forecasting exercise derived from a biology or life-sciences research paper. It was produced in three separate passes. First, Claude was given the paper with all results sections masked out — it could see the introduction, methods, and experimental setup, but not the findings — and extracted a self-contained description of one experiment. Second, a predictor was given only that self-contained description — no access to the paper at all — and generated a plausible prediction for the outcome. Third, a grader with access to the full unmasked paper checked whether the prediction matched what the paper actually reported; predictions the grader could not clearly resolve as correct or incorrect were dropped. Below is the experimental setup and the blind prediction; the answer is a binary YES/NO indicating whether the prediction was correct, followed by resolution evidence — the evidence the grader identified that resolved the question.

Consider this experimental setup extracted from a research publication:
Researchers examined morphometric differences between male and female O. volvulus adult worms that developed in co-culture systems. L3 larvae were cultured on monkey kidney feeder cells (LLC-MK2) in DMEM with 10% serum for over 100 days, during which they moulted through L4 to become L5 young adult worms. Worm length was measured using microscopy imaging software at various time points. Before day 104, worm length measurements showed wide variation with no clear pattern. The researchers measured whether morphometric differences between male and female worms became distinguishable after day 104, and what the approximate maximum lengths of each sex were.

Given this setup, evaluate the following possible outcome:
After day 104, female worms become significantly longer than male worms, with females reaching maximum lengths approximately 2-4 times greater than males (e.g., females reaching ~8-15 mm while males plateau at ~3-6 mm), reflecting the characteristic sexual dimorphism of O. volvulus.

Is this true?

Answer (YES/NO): NO